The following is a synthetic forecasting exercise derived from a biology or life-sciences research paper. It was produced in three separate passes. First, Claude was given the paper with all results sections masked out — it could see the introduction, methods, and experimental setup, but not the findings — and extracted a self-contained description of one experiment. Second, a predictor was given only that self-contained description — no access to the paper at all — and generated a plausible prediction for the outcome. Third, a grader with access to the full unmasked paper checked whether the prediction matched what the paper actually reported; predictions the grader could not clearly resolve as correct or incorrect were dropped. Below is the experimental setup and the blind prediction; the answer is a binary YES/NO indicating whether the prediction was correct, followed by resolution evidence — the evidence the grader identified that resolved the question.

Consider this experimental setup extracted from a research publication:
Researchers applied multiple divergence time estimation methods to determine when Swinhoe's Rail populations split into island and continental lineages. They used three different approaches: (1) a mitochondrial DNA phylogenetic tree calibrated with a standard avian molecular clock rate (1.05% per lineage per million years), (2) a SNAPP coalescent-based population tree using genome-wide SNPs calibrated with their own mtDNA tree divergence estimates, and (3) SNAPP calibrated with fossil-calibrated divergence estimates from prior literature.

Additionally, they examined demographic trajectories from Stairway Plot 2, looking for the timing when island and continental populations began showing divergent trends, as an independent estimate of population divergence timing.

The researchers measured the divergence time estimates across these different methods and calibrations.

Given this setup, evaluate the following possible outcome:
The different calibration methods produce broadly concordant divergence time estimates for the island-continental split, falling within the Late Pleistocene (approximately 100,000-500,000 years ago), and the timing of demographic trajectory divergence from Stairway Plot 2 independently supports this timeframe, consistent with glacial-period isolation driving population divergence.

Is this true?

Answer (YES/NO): NO